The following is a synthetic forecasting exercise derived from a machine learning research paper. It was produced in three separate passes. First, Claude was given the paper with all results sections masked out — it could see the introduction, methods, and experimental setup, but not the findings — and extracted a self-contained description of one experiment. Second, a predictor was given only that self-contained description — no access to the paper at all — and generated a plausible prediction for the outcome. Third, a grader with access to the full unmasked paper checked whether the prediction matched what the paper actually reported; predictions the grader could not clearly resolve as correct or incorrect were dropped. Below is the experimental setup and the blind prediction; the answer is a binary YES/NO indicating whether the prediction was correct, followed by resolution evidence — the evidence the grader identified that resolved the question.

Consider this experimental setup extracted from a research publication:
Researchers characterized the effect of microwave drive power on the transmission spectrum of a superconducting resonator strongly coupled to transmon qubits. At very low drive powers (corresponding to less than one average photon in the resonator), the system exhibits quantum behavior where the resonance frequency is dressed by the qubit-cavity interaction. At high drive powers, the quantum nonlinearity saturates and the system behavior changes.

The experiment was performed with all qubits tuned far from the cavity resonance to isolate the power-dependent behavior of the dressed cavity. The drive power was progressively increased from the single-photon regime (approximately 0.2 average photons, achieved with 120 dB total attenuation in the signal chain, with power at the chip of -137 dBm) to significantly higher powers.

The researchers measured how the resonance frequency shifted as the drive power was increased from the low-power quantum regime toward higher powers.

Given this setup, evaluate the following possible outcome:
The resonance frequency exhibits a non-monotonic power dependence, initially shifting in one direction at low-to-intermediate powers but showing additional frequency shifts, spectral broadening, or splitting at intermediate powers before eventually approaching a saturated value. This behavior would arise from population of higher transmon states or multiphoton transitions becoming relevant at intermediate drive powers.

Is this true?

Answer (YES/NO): NO